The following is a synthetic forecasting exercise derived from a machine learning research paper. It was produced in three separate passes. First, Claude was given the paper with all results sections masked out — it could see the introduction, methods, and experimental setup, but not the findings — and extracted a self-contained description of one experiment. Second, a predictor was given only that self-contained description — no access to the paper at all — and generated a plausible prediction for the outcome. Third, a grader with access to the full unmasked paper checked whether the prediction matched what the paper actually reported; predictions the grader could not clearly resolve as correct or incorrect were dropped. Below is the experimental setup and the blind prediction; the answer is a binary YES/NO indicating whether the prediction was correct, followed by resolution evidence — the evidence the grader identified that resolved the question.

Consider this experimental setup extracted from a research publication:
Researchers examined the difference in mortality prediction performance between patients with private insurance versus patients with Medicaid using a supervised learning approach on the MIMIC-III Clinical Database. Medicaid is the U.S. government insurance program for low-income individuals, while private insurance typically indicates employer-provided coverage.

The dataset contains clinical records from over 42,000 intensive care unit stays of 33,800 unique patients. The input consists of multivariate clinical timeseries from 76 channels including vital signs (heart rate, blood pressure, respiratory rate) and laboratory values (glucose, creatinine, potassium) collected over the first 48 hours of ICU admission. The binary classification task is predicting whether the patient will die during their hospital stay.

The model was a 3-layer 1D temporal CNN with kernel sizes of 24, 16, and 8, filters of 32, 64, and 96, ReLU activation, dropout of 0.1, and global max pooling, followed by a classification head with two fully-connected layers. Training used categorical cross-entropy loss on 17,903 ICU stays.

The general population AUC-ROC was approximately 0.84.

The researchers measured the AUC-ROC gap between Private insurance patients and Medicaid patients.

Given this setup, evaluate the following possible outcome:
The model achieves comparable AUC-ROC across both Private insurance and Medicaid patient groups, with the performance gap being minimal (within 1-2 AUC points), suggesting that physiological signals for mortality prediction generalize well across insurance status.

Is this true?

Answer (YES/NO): NO